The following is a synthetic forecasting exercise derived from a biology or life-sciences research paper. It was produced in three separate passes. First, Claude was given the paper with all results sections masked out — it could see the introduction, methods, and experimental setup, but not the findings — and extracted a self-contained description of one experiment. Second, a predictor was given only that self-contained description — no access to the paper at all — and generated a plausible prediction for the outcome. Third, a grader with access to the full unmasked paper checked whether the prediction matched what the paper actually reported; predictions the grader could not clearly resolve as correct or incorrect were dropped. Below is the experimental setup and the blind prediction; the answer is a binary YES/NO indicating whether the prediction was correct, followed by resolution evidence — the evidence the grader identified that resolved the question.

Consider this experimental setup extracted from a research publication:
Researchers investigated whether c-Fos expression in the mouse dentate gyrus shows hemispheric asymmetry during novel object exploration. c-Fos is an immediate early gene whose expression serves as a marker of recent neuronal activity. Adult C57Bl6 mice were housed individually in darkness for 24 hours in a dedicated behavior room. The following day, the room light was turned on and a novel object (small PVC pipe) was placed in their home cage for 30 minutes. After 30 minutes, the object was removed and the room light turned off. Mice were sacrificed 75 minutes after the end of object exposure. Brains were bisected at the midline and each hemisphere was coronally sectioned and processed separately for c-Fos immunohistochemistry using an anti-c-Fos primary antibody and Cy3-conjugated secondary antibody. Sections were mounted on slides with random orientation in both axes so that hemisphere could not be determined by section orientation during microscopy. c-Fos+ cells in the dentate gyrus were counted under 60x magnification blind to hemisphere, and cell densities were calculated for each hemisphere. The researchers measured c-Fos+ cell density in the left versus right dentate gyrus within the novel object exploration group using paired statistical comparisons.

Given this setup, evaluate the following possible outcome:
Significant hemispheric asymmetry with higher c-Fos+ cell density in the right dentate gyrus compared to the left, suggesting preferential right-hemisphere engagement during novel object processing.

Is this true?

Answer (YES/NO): NO